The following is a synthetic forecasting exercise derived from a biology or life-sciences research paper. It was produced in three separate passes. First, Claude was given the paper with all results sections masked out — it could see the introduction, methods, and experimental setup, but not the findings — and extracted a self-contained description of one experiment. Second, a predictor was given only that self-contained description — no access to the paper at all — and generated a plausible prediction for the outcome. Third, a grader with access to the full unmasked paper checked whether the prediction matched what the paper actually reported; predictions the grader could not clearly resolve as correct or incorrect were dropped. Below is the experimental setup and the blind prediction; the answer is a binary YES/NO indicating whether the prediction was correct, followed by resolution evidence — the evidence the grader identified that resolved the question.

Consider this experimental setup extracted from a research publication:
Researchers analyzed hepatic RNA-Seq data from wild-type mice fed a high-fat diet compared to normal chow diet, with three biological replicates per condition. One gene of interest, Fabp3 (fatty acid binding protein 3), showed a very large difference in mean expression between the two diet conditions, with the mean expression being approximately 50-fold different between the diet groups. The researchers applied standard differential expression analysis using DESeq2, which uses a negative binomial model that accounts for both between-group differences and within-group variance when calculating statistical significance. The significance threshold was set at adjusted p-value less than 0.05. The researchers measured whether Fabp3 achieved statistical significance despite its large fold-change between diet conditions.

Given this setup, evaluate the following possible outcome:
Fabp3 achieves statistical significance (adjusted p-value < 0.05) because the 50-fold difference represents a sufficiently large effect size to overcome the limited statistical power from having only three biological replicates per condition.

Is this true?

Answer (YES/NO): NO